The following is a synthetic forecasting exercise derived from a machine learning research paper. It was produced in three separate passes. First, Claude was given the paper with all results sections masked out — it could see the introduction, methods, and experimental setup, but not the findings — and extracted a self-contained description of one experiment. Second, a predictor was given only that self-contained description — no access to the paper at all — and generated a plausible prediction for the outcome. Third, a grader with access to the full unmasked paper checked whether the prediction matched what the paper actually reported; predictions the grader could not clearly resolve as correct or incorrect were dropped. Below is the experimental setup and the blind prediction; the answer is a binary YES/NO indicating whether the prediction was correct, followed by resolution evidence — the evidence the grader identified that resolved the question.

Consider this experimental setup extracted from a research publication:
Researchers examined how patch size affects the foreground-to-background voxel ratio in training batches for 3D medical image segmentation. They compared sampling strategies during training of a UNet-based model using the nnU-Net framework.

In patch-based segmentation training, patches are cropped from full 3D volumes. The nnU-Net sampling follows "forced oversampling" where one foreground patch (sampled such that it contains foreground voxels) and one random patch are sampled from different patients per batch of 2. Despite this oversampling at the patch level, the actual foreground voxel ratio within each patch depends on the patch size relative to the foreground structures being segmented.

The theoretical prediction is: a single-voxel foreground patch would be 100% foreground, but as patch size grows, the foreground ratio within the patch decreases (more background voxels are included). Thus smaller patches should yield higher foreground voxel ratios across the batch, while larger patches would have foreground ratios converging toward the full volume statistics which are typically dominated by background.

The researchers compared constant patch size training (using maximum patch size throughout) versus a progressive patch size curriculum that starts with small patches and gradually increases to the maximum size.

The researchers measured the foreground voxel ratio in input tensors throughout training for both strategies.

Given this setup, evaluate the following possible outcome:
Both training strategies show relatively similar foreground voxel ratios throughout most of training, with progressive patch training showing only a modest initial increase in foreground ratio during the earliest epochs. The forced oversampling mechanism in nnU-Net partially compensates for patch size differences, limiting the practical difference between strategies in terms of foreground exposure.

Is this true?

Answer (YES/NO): NO